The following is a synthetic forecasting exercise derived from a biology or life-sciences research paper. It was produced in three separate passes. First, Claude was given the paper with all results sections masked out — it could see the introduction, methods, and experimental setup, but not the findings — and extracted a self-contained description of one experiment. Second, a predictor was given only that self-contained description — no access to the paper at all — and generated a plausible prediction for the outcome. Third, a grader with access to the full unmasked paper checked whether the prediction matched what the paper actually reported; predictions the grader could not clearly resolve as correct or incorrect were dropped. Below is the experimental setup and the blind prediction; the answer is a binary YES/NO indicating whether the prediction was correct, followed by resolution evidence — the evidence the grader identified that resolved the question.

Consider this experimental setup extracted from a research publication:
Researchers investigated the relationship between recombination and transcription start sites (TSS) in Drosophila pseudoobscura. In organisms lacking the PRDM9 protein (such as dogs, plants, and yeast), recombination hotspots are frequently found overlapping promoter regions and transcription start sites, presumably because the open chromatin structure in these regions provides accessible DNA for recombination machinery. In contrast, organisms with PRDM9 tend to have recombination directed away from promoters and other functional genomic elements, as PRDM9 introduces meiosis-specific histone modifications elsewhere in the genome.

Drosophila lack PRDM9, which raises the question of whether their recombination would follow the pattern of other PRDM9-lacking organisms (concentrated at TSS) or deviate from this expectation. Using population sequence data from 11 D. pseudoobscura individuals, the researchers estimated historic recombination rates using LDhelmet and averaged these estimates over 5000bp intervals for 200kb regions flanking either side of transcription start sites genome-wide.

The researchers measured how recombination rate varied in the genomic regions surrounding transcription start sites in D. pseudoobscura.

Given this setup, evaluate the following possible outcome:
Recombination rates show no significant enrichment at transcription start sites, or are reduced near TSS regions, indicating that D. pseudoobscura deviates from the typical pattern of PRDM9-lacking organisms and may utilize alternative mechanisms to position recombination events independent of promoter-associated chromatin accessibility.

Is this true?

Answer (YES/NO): YES